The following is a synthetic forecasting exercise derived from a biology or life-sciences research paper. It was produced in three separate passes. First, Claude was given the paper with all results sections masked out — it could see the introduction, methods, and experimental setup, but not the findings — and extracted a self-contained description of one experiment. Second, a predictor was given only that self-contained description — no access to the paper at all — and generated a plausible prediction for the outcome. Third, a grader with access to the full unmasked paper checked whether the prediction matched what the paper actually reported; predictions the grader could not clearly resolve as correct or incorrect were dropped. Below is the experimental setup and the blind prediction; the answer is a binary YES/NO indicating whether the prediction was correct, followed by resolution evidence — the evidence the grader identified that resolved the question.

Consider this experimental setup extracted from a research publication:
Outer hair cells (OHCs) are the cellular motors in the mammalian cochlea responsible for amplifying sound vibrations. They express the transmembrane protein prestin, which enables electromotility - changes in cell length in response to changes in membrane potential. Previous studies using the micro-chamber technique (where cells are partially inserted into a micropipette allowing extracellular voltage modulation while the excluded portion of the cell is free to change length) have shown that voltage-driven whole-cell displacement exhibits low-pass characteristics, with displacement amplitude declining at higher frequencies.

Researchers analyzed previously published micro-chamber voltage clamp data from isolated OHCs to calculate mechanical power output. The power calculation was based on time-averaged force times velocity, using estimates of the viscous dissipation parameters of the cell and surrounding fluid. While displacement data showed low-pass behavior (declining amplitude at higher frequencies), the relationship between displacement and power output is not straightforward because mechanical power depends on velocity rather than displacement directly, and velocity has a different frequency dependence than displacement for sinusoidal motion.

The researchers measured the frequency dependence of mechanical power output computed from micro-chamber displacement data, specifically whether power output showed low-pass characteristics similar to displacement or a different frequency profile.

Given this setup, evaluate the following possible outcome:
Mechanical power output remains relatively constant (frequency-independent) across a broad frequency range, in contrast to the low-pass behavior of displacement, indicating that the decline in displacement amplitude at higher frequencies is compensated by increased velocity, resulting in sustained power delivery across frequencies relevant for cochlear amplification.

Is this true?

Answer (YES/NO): NO